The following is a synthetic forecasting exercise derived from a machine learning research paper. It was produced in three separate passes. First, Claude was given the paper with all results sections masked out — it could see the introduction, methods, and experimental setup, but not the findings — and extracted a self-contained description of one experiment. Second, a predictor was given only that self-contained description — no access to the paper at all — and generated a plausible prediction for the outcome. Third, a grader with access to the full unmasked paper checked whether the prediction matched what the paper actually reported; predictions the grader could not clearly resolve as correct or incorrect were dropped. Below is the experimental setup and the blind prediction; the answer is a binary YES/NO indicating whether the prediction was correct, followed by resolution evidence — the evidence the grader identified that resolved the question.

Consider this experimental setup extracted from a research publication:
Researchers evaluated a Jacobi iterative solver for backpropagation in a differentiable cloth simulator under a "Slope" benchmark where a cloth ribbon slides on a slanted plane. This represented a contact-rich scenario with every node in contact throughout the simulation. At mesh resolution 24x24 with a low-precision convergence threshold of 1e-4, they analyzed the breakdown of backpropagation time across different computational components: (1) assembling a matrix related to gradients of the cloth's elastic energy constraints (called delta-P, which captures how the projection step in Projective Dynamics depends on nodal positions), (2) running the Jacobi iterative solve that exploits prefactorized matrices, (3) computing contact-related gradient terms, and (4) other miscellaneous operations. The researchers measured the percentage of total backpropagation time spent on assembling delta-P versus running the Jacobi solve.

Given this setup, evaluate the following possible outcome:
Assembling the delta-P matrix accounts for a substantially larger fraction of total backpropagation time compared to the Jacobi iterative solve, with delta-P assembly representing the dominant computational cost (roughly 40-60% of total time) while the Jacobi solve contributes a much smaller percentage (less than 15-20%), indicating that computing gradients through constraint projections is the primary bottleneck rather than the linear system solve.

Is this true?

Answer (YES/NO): NO